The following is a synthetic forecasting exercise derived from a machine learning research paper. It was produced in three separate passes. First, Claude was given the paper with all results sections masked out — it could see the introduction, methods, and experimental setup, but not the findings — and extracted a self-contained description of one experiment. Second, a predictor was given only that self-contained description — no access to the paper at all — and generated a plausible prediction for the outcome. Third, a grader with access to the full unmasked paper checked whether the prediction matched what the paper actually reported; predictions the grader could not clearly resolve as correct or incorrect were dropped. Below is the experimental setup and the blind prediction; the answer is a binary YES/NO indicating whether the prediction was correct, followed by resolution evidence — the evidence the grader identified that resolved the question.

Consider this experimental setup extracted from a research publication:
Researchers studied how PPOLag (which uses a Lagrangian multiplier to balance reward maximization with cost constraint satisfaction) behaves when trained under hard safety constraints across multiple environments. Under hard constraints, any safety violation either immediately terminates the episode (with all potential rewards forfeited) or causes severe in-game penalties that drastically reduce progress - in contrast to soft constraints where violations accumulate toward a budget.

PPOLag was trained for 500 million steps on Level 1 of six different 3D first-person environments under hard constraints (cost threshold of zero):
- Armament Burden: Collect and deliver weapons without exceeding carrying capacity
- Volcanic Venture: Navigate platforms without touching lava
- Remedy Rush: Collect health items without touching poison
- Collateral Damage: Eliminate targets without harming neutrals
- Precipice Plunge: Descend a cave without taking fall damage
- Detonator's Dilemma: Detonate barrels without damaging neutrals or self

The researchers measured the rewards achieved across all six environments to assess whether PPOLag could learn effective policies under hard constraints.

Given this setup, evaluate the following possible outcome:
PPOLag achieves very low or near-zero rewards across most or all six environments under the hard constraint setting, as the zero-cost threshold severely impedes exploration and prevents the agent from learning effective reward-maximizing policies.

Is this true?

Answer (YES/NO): YES